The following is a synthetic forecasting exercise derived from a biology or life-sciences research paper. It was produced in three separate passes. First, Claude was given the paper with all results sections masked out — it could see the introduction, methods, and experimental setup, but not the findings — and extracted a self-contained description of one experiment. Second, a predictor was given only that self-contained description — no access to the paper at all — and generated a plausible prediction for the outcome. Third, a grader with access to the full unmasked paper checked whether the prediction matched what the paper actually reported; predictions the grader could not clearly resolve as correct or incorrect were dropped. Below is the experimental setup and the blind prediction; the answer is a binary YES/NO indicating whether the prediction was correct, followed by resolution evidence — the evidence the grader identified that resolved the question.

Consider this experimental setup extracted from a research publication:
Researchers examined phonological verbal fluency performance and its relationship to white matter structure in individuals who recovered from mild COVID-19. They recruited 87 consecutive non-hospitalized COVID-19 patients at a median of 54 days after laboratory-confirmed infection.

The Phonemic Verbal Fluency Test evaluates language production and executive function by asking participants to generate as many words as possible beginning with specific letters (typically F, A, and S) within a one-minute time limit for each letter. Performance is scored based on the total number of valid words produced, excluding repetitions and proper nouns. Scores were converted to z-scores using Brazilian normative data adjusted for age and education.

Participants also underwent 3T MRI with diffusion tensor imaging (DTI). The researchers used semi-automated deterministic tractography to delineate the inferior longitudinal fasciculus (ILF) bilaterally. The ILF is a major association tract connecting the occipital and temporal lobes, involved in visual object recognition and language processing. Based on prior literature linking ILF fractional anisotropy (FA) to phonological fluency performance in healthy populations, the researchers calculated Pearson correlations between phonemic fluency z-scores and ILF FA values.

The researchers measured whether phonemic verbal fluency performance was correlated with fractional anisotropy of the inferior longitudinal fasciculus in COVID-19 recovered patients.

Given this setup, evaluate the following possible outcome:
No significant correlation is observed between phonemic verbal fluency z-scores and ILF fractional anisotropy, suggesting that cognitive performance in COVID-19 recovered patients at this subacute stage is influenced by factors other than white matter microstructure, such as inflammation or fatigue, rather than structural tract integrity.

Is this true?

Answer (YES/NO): YES